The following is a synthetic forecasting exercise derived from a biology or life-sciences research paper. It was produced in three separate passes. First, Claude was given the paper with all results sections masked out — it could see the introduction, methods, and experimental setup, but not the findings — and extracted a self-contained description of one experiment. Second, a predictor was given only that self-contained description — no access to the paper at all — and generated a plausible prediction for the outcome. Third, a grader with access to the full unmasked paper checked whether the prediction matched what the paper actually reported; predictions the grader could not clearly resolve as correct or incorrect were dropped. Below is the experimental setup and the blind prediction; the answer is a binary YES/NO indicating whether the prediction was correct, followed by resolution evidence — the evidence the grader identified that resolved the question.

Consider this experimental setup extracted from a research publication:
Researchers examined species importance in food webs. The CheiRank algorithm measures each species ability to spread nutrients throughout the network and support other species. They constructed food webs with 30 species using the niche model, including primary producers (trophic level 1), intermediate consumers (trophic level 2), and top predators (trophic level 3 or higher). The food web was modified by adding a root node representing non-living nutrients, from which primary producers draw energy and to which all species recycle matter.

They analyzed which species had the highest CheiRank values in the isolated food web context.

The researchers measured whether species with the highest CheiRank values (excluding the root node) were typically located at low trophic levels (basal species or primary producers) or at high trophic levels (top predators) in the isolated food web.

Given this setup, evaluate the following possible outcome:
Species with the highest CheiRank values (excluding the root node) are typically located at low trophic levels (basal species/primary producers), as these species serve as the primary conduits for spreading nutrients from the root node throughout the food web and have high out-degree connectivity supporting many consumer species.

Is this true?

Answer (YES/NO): YES